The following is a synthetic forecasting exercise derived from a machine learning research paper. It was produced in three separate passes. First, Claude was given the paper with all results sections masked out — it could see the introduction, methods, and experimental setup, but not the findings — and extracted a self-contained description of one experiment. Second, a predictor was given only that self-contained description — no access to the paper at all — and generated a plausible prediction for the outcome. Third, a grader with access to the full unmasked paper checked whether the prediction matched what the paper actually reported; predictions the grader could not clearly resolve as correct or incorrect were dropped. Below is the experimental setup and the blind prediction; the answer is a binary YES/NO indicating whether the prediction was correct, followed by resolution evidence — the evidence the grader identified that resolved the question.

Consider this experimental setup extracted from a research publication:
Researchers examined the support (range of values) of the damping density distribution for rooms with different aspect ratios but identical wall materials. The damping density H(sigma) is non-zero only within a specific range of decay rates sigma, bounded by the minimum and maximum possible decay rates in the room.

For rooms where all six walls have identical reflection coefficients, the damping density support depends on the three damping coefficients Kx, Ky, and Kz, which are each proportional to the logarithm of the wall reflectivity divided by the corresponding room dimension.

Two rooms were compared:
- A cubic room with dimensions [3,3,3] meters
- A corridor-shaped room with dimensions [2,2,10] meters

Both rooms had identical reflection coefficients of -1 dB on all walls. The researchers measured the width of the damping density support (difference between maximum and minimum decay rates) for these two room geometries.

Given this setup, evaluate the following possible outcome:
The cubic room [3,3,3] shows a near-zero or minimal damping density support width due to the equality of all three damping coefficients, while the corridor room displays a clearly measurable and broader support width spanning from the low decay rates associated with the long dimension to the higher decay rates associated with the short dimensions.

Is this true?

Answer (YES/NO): NO